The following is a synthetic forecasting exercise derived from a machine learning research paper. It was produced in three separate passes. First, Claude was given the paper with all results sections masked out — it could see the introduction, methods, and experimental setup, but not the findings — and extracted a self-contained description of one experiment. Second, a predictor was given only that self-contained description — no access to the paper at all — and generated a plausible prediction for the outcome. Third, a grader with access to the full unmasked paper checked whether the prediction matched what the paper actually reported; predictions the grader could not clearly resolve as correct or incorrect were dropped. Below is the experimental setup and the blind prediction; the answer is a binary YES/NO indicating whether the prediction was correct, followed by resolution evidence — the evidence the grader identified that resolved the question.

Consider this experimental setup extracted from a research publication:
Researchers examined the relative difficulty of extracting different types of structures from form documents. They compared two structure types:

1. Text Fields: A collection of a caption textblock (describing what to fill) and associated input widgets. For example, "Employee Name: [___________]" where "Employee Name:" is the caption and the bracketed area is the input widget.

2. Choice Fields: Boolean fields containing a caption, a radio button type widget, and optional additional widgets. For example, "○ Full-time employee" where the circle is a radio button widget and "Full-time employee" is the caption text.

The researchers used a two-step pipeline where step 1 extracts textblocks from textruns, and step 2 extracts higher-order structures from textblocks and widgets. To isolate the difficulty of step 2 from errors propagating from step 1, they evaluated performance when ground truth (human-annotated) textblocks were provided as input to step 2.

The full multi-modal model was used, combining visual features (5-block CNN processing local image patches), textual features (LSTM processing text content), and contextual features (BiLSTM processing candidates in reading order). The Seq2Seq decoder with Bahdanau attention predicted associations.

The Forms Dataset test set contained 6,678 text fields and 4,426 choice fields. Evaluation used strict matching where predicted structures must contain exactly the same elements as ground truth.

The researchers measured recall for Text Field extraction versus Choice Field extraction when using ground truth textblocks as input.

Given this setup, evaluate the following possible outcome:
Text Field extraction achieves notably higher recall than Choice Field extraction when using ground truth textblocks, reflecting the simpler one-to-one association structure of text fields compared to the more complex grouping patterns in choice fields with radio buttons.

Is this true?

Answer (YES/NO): NO